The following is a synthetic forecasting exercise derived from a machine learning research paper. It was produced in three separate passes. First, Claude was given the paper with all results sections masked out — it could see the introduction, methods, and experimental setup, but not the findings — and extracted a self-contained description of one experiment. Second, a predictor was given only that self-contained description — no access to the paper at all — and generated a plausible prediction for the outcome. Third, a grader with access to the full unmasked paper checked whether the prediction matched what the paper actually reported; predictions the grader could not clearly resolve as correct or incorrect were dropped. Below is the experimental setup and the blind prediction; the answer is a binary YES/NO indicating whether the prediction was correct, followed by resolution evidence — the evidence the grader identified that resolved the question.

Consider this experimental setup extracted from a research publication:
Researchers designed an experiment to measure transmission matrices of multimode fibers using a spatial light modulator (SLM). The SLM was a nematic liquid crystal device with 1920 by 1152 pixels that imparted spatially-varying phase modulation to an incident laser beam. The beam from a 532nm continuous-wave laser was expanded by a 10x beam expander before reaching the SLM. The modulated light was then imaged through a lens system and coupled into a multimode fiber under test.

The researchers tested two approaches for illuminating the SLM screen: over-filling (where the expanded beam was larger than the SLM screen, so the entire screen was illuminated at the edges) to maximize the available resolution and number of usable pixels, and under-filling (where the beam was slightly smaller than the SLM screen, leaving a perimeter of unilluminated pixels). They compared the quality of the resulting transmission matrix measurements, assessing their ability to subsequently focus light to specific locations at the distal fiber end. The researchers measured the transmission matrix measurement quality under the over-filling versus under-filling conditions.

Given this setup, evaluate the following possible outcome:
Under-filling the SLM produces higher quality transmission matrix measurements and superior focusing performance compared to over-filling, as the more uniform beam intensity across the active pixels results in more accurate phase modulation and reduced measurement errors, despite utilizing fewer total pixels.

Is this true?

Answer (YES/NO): NO